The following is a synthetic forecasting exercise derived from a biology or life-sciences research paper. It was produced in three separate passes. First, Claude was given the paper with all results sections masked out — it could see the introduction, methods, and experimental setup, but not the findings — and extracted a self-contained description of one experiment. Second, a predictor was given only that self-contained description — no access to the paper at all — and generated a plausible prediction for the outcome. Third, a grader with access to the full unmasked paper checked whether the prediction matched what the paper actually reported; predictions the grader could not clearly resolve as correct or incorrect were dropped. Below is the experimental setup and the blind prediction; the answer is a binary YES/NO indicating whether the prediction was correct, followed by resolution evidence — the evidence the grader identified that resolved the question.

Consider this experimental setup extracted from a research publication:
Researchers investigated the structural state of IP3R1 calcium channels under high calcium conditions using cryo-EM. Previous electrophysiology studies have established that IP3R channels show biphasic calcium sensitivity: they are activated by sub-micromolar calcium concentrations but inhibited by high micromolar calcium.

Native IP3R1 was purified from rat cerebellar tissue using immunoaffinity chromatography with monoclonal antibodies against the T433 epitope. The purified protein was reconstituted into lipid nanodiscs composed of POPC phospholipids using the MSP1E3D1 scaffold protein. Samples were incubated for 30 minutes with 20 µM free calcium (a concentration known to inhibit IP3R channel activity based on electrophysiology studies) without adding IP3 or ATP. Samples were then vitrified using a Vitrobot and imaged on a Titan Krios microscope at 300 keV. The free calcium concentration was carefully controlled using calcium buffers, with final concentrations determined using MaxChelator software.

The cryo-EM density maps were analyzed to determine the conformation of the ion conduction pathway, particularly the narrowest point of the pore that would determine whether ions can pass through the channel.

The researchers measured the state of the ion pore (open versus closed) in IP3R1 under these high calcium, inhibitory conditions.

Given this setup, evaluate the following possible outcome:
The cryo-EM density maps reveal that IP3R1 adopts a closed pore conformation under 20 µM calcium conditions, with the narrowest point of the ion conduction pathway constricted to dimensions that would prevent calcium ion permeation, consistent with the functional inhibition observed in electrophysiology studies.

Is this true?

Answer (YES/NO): YES